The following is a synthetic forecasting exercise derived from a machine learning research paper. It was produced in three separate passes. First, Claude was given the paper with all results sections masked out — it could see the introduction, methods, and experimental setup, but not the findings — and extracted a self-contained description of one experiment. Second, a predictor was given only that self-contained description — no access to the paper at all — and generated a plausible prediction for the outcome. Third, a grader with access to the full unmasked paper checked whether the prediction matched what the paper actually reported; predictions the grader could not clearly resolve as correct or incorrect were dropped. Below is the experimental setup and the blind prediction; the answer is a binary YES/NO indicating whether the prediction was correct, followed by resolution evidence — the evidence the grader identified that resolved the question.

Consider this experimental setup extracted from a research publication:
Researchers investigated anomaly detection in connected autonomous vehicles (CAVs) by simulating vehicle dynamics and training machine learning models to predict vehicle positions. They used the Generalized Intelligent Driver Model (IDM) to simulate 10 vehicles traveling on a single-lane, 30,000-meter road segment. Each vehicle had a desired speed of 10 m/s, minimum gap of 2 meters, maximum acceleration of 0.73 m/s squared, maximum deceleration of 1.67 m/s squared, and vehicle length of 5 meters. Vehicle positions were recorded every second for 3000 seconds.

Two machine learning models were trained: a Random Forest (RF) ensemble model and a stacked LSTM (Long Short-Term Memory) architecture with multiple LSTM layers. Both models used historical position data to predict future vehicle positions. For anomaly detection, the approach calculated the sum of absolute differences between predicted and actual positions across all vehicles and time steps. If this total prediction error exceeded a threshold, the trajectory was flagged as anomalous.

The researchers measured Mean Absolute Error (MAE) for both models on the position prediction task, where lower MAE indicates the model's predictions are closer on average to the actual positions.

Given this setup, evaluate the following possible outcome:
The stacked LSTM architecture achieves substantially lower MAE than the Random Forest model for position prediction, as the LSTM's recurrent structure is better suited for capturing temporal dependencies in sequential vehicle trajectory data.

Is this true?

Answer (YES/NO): NO